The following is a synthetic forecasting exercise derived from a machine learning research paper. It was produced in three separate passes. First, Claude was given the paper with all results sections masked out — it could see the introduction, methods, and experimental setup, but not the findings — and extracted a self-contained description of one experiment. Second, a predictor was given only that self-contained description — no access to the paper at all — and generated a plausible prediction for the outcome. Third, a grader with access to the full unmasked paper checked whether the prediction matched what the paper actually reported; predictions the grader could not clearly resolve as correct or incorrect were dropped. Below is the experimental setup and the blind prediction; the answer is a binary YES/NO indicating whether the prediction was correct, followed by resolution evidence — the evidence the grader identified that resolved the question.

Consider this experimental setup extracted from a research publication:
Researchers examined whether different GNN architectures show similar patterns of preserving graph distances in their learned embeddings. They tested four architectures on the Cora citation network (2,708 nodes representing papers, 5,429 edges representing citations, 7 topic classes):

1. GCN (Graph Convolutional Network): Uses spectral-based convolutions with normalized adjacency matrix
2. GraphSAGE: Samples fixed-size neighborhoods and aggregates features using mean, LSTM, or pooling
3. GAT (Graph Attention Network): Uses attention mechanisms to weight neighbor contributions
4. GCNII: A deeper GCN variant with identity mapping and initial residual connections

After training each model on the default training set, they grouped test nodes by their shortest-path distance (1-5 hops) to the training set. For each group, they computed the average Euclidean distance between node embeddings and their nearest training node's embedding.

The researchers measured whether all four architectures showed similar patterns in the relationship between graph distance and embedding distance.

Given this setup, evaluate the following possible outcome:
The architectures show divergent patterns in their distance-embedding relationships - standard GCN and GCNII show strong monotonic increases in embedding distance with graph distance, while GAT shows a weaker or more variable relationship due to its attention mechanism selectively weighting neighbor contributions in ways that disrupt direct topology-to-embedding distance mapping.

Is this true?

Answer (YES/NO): NO